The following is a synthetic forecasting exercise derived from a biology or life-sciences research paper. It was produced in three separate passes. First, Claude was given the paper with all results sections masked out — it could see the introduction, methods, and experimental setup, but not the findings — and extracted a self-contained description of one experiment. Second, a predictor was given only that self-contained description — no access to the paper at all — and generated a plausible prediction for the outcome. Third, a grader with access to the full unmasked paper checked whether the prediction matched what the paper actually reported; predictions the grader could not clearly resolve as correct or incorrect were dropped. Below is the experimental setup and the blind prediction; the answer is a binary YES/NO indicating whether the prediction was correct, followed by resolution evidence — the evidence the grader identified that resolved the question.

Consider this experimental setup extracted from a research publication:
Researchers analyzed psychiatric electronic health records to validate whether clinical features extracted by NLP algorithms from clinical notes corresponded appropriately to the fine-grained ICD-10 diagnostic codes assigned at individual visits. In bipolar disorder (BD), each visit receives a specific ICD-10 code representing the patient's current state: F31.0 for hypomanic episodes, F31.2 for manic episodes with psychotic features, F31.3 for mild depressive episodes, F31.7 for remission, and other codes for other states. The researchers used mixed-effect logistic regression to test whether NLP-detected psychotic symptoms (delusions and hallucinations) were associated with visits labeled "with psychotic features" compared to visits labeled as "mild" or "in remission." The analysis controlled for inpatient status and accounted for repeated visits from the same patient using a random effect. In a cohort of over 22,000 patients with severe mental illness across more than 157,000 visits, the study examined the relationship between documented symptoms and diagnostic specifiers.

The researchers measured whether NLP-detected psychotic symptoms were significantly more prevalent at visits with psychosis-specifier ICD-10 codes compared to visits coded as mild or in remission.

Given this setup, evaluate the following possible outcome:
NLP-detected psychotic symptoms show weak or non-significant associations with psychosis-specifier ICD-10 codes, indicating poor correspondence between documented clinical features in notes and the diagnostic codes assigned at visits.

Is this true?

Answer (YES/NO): NO